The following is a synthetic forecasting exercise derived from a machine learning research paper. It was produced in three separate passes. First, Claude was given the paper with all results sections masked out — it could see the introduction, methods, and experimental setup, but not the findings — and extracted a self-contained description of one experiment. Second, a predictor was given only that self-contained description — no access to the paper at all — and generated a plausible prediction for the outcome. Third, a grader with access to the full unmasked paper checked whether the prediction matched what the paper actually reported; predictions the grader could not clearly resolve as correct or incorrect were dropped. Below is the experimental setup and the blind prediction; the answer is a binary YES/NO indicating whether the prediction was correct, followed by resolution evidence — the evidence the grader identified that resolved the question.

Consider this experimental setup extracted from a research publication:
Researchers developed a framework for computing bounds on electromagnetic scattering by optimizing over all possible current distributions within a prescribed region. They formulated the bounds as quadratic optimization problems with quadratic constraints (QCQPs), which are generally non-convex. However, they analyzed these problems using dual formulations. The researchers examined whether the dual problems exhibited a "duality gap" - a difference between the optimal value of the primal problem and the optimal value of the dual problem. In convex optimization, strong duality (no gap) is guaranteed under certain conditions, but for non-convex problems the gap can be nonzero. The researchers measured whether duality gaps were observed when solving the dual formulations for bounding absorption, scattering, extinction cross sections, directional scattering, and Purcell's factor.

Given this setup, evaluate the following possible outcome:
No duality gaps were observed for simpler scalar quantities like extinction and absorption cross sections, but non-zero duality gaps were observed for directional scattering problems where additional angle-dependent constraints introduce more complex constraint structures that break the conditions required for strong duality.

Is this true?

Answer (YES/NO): NO